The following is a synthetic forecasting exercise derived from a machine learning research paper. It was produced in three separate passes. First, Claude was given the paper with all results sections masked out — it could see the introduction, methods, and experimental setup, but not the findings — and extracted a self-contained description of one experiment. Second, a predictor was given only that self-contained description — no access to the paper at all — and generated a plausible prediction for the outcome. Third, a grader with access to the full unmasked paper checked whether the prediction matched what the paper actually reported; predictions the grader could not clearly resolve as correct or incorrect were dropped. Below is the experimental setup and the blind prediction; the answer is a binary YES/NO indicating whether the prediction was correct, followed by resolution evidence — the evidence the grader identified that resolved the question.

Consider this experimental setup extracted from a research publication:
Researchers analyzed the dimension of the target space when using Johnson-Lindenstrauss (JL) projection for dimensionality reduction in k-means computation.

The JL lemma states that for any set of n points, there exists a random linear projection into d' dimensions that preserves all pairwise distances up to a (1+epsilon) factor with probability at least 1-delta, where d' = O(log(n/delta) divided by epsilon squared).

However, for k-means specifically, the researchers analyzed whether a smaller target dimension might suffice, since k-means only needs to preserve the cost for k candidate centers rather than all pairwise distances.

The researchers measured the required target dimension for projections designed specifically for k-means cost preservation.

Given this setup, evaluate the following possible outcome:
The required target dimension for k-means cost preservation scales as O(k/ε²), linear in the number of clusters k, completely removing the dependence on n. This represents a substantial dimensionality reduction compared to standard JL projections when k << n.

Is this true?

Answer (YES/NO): NO